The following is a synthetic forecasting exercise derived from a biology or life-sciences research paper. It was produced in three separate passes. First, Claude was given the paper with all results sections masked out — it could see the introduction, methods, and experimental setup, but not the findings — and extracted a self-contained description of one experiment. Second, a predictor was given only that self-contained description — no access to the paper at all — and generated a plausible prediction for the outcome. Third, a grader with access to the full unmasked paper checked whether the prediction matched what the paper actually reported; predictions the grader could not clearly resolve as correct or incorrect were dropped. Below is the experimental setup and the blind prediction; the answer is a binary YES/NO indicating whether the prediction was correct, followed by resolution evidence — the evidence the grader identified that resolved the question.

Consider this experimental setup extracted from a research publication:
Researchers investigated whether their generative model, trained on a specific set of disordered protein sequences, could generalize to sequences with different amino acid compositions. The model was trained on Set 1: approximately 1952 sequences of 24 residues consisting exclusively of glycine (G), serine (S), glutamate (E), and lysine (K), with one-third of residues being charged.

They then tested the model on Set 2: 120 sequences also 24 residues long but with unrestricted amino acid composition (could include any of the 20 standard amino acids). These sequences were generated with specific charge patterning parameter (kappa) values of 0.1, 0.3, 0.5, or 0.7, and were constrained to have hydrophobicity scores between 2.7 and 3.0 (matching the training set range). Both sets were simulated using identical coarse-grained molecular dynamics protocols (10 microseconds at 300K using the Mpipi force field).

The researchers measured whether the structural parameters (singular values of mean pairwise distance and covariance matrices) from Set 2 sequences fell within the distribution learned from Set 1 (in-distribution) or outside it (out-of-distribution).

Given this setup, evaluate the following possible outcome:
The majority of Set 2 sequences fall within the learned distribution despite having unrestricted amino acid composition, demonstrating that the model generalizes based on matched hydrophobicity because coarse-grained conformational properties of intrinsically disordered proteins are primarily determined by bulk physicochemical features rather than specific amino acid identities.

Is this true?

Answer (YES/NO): NO